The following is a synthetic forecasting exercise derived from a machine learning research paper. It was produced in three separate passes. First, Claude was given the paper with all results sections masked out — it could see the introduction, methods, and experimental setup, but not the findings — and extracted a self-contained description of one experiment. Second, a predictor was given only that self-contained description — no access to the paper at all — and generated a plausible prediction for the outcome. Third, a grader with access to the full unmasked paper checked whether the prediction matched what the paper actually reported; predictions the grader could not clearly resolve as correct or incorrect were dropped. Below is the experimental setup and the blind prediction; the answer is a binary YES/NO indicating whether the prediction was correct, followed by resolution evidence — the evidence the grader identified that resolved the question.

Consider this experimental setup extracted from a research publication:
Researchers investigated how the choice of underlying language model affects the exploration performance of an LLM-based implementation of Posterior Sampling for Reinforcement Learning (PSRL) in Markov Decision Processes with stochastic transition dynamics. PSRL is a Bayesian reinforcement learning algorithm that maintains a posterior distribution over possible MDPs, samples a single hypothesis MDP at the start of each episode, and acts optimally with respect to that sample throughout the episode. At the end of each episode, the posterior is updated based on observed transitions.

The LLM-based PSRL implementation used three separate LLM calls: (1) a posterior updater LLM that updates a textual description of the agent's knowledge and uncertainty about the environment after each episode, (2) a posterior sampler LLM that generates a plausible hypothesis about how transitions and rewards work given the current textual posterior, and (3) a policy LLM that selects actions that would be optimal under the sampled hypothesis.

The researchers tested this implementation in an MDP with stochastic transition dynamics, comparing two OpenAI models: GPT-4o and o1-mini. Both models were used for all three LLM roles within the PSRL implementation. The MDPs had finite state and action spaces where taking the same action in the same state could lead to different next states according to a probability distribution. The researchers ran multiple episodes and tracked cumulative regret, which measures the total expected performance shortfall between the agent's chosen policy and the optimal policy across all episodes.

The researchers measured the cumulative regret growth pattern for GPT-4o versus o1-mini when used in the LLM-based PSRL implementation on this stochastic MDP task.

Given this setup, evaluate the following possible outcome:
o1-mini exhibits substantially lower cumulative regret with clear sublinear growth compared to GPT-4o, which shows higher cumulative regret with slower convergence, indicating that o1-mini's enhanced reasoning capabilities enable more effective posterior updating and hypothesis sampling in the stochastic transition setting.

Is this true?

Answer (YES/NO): YES